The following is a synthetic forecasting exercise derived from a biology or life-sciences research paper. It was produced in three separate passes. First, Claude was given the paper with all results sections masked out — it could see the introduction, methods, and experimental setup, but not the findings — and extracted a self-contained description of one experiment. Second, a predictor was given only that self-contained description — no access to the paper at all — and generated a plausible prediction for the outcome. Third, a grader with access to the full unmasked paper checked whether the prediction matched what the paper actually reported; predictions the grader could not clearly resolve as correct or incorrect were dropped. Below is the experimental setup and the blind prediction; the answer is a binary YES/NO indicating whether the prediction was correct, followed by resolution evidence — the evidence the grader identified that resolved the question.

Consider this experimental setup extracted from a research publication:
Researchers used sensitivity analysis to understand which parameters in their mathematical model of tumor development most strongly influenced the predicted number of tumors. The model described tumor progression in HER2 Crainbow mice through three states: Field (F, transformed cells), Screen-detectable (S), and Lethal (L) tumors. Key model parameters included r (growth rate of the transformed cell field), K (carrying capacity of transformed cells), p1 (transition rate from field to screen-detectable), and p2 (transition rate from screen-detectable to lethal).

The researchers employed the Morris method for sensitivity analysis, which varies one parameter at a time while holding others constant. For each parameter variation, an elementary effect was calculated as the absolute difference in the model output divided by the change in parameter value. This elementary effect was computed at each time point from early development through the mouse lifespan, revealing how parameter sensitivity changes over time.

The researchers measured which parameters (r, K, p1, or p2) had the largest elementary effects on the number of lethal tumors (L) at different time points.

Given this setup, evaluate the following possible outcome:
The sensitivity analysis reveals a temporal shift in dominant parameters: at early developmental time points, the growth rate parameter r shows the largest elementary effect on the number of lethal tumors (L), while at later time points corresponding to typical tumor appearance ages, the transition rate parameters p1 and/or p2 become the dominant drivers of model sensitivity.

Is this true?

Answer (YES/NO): NO